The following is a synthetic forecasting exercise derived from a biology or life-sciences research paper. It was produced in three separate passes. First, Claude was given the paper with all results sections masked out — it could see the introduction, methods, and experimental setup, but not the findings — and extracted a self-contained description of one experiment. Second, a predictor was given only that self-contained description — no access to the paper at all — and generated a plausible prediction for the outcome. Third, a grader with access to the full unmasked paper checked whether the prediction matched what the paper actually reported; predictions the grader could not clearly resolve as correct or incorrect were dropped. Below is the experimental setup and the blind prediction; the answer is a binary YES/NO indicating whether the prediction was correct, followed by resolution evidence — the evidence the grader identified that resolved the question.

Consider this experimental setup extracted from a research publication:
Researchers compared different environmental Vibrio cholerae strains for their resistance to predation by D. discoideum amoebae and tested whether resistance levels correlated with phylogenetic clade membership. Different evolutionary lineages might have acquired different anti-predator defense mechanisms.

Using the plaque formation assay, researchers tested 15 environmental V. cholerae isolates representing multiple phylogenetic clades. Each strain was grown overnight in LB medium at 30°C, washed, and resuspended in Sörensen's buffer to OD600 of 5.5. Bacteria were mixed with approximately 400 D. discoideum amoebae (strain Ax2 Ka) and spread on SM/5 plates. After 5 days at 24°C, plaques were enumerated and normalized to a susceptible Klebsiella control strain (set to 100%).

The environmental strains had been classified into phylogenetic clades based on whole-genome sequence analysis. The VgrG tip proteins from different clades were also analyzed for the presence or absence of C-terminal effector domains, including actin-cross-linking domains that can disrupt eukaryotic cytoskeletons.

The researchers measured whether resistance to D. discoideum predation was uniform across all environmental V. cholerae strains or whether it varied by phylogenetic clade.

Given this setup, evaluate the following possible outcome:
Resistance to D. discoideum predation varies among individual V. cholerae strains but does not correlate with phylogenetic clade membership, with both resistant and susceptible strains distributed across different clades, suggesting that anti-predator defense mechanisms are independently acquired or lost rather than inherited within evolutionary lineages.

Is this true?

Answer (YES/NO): NO